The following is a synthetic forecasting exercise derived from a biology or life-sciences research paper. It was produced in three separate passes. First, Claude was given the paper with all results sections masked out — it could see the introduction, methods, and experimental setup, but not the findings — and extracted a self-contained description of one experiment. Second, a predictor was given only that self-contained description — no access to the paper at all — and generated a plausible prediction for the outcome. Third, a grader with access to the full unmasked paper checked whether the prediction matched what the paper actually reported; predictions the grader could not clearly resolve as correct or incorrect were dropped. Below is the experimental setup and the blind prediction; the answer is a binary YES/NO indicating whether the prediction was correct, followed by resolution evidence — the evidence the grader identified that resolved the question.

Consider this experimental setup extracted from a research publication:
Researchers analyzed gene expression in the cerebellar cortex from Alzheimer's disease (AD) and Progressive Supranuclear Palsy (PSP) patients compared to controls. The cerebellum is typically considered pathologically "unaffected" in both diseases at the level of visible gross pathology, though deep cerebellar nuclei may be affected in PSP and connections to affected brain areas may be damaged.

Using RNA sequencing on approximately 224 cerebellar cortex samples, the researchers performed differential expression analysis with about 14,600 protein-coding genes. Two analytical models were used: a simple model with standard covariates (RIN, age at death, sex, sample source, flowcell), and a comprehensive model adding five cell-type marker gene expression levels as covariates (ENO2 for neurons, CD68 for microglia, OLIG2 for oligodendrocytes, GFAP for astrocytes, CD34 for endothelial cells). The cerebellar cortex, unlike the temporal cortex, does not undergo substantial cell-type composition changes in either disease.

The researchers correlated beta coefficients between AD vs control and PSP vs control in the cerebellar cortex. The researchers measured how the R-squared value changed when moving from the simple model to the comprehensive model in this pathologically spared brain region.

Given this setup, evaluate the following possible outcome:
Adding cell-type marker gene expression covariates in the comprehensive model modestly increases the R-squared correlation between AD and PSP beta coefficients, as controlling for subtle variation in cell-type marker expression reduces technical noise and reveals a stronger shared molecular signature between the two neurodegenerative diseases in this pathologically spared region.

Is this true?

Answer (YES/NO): NO